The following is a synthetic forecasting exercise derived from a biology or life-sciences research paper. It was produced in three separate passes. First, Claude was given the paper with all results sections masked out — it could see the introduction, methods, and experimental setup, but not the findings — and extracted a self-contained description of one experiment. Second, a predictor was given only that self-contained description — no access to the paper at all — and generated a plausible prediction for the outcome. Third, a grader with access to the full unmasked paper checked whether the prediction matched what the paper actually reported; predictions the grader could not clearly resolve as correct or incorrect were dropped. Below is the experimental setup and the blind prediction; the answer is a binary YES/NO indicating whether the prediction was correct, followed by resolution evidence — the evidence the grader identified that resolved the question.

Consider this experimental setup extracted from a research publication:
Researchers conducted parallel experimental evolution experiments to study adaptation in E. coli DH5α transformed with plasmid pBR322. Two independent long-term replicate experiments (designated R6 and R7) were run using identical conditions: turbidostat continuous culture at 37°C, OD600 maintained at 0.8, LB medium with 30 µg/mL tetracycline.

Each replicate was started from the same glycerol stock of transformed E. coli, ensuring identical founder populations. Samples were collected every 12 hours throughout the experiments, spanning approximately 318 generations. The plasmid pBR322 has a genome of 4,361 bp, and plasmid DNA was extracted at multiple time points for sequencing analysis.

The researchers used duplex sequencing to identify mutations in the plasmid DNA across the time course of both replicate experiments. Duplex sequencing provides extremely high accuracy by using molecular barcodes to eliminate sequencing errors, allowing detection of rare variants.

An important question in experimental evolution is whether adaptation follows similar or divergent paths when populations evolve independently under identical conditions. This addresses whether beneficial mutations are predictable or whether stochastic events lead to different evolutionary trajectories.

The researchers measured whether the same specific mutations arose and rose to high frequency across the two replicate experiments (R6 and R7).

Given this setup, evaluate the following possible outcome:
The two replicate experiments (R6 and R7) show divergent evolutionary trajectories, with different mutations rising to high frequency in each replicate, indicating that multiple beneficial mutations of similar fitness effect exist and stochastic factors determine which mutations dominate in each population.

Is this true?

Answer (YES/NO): NO